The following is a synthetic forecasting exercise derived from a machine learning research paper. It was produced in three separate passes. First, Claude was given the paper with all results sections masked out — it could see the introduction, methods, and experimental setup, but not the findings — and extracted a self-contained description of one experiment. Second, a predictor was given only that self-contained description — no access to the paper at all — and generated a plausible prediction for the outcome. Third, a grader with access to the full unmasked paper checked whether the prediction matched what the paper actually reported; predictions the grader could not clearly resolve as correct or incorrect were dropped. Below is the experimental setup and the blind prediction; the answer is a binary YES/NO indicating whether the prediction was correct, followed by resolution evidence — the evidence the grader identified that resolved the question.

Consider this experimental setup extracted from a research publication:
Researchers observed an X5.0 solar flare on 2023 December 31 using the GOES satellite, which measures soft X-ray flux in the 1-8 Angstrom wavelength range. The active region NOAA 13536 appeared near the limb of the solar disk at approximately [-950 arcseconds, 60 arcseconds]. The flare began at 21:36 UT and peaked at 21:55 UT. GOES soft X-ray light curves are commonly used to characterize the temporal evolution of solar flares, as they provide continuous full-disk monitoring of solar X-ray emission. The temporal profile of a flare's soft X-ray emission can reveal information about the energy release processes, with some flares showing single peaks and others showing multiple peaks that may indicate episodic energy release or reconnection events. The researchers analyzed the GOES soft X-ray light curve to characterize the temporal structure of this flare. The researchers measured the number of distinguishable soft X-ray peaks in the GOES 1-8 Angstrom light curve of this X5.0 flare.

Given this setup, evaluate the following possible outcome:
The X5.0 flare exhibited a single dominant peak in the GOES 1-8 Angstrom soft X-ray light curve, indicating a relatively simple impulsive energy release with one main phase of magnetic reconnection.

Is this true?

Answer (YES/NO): NO